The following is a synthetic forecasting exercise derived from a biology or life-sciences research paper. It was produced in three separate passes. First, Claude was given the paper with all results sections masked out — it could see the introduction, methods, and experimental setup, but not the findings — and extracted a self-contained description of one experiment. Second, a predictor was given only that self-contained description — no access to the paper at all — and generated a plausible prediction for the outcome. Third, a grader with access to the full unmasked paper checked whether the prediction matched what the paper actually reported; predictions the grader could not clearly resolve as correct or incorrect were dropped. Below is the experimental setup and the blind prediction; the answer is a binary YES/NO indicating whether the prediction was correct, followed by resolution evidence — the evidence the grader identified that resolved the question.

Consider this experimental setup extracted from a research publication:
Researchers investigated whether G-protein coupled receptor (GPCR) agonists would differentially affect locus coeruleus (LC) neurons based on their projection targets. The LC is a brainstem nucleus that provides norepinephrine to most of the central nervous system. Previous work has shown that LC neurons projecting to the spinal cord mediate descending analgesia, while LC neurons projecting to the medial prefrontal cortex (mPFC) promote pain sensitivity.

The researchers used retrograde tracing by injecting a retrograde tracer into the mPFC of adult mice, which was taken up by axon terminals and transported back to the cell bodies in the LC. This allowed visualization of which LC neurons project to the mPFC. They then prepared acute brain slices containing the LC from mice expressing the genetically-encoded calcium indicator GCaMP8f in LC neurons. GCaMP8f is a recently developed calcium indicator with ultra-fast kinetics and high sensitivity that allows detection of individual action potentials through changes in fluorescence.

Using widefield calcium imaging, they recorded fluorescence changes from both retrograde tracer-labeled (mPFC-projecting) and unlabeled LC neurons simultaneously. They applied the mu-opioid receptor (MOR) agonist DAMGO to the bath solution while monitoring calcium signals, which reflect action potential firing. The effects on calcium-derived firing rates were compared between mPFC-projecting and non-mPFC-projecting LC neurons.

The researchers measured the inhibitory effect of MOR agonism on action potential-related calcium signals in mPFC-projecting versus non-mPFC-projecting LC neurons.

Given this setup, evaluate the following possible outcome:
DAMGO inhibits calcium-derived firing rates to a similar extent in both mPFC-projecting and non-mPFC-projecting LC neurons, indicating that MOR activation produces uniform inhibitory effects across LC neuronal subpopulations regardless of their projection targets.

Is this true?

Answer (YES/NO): NO